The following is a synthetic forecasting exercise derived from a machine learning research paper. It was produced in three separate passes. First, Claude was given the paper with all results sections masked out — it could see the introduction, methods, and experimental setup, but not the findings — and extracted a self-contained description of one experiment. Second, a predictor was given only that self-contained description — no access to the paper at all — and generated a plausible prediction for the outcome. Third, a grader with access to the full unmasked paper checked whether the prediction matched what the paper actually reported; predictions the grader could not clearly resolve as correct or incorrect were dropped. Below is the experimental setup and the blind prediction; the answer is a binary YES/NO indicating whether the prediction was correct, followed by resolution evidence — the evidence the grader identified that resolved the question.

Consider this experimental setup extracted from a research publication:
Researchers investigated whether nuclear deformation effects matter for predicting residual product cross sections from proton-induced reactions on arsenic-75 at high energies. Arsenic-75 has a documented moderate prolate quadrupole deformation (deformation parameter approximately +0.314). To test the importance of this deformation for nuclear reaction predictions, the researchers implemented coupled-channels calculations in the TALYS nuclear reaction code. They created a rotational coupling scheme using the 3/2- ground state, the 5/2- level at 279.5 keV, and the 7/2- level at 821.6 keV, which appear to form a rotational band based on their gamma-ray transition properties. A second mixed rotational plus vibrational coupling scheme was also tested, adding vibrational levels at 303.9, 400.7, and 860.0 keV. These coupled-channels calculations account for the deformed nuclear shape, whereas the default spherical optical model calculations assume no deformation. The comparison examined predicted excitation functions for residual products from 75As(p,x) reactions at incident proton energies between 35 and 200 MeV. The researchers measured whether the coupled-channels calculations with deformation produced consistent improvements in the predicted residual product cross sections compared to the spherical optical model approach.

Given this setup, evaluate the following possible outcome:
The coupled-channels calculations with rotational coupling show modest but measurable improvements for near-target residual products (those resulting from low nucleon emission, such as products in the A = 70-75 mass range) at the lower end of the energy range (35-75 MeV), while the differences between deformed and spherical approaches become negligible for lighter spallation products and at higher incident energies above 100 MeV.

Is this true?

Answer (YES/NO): NO